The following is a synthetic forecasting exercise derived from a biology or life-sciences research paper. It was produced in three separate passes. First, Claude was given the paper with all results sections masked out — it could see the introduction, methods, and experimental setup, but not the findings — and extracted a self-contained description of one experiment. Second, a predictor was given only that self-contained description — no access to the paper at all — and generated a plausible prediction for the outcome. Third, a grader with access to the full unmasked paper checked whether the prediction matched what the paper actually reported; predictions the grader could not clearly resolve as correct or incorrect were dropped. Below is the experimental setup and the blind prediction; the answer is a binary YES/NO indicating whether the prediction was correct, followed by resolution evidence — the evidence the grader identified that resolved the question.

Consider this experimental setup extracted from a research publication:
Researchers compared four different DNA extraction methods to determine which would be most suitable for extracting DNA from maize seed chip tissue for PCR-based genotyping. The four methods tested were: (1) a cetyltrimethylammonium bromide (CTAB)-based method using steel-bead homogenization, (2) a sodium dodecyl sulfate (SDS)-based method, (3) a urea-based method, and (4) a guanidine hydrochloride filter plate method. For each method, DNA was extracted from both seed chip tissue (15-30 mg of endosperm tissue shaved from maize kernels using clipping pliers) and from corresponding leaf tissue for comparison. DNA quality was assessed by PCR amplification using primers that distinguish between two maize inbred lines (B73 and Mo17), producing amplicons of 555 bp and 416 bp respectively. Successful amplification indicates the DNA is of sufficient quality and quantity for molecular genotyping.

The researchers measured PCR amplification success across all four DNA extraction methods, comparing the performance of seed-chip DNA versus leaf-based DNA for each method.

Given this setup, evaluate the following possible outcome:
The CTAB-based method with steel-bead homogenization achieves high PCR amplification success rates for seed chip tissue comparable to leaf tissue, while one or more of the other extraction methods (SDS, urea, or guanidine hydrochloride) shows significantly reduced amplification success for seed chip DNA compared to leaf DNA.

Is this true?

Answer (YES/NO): YES